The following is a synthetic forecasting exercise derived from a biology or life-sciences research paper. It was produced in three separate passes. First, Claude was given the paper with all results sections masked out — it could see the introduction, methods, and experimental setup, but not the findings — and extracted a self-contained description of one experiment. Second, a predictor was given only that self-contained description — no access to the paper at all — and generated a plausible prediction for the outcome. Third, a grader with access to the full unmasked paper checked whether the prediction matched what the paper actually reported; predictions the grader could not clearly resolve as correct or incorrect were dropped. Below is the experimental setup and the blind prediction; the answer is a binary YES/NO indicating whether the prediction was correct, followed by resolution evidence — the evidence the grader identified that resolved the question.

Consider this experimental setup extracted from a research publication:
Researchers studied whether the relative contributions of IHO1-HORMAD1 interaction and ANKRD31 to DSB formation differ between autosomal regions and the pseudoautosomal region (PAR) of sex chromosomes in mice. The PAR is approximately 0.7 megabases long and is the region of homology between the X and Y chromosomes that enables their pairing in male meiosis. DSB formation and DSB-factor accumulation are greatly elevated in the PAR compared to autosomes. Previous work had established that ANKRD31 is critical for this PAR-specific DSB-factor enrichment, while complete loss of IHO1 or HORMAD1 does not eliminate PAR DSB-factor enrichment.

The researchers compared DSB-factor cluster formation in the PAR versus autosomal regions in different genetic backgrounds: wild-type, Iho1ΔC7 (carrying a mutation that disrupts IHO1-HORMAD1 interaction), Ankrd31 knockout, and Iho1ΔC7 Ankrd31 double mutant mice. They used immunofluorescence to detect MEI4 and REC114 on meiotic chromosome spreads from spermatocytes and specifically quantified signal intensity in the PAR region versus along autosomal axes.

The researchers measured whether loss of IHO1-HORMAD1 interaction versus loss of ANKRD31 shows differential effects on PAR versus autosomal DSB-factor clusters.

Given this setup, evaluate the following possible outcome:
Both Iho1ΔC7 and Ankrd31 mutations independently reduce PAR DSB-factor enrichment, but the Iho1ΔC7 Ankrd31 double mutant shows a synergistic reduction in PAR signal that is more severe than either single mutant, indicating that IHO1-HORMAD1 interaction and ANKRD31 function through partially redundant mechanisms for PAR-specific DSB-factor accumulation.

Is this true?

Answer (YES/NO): NO